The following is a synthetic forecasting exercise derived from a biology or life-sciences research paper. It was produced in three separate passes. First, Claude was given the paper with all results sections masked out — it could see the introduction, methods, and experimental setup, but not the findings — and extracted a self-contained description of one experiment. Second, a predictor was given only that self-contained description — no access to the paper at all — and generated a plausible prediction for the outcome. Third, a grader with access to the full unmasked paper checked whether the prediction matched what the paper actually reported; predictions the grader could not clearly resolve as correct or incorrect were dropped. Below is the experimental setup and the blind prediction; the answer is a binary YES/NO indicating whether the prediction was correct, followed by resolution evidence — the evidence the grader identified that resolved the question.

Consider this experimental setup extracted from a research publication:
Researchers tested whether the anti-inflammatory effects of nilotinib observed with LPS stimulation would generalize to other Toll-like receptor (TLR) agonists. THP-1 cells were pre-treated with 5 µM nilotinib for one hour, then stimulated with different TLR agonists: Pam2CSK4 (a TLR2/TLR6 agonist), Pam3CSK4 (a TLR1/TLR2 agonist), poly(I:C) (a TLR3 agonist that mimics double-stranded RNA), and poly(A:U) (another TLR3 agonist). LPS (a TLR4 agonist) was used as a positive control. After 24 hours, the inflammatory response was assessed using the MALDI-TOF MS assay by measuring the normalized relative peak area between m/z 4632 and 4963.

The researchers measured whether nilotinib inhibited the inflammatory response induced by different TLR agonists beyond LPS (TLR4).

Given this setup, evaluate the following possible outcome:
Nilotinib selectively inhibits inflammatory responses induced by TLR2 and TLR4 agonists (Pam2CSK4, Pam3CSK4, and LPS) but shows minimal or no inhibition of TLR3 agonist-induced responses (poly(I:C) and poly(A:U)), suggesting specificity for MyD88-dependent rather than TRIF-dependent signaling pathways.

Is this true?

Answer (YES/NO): NO